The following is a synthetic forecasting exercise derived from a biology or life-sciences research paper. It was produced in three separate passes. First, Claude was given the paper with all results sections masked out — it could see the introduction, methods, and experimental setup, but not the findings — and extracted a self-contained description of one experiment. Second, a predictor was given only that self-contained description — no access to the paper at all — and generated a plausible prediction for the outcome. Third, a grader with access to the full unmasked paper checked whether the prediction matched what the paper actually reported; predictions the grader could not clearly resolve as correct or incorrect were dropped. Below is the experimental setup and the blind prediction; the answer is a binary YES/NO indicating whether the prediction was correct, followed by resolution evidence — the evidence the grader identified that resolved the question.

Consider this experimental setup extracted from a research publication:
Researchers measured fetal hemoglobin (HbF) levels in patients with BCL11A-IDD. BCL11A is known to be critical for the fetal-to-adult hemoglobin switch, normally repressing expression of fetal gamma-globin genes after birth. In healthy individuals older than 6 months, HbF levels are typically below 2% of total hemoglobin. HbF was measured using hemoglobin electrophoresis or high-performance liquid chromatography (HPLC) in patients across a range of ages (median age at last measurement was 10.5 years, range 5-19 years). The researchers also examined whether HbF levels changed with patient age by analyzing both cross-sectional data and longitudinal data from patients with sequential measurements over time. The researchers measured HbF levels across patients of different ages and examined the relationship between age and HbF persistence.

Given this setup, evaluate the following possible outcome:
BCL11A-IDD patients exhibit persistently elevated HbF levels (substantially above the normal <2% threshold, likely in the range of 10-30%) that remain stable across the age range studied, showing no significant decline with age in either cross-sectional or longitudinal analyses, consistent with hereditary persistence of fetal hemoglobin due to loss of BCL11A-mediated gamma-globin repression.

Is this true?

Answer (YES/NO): NO